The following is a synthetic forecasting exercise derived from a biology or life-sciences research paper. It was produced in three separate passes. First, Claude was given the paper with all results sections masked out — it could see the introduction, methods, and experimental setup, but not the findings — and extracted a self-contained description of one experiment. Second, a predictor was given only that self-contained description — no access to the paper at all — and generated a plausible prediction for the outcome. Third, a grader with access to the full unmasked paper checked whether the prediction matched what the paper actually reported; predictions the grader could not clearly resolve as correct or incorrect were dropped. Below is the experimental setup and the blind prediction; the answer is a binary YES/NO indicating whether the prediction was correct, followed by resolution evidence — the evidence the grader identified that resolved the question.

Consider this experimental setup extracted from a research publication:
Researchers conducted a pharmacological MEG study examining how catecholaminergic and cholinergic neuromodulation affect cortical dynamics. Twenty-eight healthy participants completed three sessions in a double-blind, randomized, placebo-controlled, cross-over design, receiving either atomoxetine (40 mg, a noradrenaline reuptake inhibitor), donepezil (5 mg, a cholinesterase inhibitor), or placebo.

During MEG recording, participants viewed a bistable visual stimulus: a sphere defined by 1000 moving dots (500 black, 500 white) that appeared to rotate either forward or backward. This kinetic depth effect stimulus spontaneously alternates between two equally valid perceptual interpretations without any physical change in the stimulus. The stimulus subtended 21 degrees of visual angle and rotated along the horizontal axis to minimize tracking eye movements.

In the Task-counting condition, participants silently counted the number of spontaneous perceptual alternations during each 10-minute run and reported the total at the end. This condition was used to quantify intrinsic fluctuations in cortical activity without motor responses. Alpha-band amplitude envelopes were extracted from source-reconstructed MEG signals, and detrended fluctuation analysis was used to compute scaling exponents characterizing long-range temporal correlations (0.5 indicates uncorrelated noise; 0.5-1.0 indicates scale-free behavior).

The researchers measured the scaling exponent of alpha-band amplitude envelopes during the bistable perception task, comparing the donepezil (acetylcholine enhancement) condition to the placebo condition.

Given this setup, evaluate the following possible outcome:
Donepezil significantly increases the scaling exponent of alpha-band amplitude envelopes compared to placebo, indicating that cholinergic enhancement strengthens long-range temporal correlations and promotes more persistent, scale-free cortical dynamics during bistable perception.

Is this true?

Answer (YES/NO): NO